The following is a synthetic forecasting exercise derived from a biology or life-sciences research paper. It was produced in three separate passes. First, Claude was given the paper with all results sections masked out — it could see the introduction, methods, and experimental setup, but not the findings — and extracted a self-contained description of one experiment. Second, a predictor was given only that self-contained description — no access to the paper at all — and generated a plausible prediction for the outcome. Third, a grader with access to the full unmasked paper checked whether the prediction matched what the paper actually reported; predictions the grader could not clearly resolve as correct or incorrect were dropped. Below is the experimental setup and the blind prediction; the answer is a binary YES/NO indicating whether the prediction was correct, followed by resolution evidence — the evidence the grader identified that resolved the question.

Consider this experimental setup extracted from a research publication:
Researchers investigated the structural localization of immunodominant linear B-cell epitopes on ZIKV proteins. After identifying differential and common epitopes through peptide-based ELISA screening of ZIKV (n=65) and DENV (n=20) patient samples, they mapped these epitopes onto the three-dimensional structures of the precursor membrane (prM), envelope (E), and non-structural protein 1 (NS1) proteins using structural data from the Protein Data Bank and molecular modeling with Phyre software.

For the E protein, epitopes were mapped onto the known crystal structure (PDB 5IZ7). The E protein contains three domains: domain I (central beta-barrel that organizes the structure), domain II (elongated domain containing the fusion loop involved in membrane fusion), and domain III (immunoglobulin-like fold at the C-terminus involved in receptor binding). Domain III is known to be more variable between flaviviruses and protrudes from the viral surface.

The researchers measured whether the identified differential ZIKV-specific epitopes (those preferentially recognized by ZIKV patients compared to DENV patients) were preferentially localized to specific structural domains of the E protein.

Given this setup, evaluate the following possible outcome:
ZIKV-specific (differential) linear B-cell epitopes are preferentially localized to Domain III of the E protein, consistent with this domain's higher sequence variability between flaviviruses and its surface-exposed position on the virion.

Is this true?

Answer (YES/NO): NO